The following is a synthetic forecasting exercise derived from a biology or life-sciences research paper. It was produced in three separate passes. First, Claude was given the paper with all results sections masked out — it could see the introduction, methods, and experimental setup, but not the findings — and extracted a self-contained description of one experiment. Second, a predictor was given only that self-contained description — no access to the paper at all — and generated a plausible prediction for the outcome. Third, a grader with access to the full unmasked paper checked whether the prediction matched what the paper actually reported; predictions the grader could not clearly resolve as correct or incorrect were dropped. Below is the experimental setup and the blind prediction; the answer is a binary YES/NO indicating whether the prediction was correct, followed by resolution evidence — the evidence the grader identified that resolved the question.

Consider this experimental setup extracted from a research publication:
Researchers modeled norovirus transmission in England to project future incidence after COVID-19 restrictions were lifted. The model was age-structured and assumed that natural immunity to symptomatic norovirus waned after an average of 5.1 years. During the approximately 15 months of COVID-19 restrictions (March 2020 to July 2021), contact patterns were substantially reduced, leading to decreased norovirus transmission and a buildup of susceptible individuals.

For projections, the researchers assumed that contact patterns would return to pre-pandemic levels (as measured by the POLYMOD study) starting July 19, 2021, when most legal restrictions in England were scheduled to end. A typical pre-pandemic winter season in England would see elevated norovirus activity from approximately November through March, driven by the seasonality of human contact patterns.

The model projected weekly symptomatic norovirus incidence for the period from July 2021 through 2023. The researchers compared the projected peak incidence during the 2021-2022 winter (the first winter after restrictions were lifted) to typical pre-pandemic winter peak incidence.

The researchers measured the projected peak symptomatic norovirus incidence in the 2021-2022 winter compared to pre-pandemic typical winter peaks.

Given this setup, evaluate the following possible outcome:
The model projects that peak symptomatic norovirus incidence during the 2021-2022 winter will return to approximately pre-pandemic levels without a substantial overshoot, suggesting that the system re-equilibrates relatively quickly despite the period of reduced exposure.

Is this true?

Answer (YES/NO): NO